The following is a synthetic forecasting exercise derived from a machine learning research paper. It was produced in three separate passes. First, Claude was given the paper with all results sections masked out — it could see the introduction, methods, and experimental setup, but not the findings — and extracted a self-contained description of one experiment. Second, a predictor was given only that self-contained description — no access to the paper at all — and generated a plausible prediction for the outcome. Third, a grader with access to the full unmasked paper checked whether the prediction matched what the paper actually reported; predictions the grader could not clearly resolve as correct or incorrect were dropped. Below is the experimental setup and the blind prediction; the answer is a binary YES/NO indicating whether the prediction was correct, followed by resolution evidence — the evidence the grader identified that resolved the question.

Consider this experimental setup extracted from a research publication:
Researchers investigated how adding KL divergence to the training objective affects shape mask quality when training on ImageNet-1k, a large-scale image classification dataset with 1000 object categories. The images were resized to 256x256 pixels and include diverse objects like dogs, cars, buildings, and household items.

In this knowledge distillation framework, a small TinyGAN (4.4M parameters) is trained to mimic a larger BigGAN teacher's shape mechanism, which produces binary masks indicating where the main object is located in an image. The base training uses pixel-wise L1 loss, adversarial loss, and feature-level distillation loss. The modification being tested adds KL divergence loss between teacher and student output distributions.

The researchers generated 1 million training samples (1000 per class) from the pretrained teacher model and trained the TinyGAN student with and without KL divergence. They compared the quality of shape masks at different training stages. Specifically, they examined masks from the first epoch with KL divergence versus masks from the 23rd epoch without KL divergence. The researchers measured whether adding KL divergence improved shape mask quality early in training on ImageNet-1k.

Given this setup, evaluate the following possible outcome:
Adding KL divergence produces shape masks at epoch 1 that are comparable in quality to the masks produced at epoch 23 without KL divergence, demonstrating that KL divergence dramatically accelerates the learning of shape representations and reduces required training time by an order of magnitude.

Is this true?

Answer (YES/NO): NO